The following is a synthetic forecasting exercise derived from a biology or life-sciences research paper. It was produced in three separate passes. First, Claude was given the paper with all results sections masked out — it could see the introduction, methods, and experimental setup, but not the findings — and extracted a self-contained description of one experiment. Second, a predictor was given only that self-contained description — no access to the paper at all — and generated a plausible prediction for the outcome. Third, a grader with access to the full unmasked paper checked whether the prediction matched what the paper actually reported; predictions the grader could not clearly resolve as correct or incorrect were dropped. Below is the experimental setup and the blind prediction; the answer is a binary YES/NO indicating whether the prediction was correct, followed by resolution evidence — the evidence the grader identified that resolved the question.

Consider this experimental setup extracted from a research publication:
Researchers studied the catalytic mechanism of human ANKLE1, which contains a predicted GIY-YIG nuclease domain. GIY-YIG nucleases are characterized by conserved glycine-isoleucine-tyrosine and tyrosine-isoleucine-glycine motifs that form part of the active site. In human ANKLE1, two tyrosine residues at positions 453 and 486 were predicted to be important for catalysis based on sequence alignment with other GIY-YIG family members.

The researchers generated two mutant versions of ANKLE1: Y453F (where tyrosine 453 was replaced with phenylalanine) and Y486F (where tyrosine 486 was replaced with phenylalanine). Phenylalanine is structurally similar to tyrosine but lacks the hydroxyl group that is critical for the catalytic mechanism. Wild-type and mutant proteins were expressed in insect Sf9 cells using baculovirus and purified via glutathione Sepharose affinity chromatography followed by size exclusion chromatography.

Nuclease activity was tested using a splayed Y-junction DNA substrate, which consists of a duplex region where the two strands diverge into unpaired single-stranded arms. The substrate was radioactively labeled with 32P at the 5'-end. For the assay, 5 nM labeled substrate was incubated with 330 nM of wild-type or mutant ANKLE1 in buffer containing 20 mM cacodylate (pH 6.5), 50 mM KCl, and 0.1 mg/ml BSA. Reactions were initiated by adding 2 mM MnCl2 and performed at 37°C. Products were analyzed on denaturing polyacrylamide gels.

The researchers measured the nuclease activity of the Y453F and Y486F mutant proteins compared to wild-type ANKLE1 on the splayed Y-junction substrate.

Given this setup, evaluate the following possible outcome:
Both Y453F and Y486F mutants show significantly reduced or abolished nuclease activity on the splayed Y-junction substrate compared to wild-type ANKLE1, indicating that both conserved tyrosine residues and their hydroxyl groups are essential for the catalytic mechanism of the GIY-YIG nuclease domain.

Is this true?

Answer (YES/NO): YES